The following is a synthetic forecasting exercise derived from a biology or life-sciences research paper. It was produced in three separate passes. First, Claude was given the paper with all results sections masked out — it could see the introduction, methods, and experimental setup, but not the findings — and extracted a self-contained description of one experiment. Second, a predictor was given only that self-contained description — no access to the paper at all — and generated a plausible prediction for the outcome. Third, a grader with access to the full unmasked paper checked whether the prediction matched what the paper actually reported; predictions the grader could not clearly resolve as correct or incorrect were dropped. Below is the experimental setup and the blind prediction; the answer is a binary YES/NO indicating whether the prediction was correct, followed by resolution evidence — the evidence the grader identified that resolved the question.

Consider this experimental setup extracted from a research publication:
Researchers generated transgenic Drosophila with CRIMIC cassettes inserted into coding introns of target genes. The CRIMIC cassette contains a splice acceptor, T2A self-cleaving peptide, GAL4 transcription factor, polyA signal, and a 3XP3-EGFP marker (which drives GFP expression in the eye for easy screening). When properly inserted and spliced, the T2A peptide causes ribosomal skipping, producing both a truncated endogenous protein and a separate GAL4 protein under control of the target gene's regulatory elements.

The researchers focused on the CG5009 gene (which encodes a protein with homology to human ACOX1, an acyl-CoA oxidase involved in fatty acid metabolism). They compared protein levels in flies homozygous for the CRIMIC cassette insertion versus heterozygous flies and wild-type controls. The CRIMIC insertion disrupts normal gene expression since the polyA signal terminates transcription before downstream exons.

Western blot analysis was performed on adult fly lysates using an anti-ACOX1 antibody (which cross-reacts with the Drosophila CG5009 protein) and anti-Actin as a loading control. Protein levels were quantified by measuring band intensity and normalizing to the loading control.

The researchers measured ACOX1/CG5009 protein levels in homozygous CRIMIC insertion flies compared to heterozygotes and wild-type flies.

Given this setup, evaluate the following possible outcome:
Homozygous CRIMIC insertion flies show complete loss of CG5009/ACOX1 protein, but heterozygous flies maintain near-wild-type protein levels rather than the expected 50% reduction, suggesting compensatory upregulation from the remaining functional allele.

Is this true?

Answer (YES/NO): NO